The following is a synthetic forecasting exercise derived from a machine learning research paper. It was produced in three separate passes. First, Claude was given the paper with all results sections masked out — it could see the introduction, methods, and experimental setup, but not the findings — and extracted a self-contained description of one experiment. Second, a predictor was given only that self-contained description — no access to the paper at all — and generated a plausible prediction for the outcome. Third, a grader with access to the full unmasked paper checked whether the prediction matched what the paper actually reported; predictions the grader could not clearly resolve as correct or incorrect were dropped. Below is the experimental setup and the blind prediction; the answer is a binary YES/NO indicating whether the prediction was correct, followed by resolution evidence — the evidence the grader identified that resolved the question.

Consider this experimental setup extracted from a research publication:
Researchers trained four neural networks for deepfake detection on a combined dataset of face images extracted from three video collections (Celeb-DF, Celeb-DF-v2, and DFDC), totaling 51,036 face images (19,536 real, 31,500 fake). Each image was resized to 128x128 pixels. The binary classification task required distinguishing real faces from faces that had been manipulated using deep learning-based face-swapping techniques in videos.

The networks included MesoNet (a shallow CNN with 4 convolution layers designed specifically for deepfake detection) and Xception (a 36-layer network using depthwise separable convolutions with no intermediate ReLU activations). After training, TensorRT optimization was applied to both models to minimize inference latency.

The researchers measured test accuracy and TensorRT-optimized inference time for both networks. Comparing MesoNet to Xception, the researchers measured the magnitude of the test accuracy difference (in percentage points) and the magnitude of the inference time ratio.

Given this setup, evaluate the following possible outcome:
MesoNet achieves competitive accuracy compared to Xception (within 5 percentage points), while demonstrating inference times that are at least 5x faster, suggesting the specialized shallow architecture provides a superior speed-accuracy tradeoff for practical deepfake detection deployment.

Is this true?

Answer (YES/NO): YES